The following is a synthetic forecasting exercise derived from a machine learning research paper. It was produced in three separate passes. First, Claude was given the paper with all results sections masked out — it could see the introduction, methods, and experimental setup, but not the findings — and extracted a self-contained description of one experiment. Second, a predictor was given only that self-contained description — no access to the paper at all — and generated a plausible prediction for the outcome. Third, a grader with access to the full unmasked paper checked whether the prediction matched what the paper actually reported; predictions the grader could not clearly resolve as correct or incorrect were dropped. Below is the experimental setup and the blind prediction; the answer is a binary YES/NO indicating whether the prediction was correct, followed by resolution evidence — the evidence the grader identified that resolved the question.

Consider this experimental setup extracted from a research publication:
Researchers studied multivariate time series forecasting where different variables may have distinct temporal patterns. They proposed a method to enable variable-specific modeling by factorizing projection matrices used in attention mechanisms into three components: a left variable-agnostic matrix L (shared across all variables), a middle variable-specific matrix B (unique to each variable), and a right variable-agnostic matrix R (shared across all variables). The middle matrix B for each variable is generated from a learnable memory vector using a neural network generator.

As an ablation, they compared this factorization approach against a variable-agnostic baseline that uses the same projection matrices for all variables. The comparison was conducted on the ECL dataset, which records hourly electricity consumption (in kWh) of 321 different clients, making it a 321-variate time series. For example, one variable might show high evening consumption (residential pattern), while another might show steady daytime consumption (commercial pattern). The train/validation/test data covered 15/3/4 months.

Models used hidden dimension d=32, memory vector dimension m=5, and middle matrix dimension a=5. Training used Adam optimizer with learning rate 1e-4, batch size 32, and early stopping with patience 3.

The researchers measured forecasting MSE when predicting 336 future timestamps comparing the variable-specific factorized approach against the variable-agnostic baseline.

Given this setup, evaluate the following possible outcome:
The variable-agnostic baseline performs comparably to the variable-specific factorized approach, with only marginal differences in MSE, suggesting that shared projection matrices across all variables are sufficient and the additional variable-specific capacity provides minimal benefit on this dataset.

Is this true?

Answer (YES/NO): NO